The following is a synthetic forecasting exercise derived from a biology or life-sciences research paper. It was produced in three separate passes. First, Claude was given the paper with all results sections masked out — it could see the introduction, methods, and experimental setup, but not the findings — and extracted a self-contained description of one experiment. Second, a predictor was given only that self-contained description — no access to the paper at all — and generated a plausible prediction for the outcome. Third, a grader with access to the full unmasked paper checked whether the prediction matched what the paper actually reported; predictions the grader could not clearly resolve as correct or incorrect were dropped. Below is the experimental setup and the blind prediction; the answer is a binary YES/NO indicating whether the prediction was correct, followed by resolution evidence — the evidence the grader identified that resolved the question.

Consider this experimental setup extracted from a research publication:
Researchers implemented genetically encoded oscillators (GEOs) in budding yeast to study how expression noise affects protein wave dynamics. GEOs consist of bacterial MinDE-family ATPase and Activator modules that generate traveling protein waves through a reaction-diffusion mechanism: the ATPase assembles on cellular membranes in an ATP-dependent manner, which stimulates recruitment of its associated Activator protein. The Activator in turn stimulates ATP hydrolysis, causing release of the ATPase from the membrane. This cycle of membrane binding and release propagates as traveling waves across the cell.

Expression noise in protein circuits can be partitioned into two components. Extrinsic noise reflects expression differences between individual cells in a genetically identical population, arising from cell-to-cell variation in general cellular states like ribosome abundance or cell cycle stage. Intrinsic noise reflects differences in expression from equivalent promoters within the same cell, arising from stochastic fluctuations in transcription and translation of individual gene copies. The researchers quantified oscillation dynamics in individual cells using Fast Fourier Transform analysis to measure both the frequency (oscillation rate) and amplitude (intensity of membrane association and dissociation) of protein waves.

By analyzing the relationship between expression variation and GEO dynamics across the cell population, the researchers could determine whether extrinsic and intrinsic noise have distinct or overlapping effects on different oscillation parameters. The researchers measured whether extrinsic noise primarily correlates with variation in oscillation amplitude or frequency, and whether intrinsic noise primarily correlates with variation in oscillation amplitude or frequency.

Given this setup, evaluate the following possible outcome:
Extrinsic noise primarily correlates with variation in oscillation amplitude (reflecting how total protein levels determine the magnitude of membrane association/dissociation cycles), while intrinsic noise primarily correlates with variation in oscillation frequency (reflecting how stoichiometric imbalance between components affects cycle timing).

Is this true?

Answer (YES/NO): YES